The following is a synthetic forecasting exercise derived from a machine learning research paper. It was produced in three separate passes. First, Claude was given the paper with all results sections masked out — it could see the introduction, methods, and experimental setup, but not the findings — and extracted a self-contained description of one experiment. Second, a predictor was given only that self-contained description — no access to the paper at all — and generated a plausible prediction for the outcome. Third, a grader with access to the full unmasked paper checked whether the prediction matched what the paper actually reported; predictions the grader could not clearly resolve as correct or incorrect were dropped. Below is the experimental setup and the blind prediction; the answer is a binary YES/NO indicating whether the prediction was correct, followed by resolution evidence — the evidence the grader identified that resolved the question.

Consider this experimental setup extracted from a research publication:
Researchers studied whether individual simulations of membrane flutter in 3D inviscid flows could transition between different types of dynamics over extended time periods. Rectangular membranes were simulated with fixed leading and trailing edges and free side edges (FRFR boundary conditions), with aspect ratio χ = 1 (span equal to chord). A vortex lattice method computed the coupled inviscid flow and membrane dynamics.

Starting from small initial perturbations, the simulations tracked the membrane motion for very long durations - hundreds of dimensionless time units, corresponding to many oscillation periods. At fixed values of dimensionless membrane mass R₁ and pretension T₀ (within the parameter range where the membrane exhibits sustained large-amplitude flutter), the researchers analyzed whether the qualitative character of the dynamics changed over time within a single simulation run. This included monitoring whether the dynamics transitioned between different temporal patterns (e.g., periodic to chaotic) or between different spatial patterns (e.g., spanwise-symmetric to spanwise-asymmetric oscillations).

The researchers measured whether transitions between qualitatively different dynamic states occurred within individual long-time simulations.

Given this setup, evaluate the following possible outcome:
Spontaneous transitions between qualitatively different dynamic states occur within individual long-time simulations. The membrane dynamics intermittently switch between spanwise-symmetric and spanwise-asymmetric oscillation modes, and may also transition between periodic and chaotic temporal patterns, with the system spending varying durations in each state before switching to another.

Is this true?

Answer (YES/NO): YES